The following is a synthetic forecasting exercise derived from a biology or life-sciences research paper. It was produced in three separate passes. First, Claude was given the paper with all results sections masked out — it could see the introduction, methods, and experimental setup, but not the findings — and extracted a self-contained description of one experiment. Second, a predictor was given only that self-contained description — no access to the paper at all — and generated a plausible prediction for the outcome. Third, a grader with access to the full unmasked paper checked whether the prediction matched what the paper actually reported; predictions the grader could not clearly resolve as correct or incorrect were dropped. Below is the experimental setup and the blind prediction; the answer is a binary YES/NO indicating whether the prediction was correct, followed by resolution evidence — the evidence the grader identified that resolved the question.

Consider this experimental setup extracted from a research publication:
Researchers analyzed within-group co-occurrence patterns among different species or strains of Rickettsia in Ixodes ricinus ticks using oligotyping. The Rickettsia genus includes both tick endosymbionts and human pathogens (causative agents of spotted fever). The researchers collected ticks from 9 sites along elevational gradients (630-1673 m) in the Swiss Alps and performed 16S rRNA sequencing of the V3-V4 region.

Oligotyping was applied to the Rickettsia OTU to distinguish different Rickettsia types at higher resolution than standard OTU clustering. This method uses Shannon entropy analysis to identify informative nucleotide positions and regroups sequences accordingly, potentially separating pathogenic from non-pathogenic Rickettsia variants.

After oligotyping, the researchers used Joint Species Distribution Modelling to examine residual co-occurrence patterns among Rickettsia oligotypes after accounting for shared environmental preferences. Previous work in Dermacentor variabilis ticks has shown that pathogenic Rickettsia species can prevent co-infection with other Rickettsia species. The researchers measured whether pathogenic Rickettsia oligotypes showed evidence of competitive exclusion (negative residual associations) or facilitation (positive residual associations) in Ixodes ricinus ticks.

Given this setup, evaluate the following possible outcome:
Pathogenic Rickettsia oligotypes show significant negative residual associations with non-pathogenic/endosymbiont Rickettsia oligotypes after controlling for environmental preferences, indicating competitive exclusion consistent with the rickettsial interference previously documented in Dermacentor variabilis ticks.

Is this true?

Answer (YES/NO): NO